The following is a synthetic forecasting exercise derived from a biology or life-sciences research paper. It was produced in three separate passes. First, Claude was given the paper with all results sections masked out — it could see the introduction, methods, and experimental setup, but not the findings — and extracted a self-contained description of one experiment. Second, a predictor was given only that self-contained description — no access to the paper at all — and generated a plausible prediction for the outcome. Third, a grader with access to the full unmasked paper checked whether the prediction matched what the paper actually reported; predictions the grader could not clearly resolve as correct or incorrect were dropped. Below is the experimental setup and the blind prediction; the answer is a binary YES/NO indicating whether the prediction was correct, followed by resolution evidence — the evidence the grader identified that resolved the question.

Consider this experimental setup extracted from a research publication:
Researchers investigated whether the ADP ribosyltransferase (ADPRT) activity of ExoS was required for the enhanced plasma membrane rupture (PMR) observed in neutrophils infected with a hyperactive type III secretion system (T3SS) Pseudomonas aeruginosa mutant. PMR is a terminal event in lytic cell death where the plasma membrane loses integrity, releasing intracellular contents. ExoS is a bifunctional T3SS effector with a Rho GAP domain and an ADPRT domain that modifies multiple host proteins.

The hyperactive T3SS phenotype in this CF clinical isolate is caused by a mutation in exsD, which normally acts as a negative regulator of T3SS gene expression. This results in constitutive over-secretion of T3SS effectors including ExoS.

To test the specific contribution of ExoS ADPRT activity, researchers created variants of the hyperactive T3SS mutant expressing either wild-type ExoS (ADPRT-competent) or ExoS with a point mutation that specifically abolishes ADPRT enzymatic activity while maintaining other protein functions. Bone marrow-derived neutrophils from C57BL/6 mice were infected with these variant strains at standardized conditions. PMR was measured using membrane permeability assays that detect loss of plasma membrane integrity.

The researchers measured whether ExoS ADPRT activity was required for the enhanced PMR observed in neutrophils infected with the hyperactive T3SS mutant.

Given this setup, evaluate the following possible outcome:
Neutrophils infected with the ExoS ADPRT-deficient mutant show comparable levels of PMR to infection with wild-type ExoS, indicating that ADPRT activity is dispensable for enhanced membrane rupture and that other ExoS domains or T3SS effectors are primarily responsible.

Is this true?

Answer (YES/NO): NO